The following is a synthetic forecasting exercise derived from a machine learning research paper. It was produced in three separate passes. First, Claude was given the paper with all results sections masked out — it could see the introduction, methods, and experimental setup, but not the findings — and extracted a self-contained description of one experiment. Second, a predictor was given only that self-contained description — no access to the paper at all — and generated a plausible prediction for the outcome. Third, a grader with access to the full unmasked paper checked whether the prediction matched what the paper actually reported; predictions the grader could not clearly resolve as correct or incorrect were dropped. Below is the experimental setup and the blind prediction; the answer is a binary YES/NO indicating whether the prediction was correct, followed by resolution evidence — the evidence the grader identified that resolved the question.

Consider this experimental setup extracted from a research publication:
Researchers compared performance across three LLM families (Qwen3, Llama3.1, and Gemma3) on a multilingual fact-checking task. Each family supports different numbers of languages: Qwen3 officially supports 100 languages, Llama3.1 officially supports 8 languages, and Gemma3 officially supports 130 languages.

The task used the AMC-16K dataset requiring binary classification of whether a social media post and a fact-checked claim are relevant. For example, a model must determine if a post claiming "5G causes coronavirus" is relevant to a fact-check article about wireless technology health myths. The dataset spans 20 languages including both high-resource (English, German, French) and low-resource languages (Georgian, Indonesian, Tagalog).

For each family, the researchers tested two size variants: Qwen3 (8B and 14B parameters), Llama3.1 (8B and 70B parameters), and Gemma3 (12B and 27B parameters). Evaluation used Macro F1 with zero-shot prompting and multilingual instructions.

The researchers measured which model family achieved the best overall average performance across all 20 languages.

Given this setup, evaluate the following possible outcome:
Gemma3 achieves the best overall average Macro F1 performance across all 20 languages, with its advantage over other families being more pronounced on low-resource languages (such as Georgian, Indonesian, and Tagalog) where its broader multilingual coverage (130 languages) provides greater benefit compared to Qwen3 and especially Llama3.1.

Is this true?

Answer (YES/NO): NO